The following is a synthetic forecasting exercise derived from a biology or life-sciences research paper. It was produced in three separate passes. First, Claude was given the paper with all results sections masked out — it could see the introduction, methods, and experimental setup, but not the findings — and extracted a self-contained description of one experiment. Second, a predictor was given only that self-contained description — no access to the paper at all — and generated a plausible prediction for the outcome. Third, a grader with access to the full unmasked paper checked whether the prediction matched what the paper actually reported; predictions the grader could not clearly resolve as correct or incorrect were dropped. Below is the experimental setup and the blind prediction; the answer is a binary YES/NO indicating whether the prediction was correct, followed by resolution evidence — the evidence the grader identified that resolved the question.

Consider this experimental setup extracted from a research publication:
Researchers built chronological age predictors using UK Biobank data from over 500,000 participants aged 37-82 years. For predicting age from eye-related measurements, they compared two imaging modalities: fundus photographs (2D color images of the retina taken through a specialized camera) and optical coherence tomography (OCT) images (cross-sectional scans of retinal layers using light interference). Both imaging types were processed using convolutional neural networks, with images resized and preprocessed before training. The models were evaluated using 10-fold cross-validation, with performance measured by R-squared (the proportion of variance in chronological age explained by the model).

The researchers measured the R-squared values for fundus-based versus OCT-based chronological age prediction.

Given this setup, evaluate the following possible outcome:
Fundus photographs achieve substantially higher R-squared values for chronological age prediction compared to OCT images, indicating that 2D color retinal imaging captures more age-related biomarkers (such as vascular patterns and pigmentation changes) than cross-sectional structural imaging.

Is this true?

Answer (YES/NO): NO